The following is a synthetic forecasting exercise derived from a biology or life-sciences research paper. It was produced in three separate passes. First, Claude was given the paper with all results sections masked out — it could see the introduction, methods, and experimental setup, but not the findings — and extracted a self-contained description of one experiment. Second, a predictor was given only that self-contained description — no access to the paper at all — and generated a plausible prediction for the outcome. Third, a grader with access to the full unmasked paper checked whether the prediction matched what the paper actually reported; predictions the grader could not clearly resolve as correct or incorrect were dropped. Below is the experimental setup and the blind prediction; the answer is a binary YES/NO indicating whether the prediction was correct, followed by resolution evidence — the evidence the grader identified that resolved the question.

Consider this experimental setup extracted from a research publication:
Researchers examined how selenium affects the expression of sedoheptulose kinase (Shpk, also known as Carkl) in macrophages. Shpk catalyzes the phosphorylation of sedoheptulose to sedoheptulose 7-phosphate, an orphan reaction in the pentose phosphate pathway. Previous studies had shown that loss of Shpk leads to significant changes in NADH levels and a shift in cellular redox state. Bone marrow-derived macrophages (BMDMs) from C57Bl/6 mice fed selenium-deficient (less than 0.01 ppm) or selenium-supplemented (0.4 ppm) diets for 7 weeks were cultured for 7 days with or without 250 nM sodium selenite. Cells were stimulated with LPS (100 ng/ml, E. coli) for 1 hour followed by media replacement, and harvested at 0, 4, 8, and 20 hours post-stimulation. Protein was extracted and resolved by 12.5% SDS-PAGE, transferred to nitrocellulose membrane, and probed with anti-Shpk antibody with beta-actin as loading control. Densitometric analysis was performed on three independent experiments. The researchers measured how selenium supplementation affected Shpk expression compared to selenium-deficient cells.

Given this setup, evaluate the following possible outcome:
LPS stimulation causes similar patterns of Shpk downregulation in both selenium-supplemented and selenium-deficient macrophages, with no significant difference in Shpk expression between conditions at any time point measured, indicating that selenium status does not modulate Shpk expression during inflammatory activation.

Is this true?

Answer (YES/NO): NO